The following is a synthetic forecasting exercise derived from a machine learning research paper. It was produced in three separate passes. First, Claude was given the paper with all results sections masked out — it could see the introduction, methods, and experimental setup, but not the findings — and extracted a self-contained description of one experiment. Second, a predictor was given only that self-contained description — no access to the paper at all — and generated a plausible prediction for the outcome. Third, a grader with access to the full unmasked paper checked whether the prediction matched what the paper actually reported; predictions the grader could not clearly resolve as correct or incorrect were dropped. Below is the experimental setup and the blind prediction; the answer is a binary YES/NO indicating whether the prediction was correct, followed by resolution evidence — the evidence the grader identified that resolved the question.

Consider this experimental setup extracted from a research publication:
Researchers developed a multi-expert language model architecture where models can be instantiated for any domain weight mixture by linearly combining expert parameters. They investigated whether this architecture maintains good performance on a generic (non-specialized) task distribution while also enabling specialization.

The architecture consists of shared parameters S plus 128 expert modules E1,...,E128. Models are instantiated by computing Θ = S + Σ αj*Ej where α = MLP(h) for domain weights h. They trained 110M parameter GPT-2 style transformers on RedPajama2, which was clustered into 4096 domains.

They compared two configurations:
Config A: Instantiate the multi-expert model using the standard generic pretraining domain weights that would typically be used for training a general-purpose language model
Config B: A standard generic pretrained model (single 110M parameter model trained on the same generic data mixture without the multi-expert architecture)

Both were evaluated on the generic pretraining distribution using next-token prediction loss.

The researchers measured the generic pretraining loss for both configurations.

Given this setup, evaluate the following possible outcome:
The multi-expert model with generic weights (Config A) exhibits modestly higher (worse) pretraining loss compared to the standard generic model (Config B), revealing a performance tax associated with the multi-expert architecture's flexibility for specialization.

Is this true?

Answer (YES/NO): YES